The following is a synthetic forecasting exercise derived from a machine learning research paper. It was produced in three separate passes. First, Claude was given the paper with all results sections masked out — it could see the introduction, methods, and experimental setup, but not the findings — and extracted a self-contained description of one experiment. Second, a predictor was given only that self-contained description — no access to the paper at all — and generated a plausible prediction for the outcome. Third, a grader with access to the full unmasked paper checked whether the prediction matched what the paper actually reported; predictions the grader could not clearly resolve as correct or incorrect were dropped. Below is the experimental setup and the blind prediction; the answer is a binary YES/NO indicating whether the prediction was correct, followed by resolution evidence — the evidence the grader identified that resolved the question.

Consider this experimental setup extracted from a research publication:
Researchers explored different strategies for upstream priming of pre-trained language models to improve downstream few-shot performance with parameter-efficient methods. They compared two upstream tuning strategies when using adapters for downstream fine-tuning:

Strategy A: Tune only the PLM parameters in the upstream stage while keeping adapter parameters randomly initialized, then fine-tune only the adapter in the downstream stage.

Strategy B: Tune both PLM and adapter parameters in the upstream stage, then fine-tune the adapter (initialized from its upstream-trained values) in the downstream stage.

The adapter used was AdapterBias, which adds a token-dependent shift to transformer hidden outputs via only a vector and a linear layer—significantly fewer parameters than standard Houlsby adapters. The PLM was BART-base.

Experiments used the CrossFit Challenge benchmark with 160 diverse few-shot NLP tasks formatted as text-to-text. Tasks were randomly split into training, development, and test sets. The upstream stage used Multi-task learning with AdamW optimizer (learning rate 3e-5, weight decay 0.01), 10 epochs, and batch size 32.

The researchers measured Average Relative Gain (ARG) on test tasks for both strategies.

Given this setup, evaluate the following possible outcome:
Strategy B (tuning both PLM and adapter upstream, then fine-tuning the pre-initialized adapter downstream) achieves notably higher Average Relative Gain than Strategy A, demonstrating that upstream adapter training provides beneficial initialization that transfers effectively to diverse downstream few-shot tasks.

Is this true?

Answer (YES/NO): NO